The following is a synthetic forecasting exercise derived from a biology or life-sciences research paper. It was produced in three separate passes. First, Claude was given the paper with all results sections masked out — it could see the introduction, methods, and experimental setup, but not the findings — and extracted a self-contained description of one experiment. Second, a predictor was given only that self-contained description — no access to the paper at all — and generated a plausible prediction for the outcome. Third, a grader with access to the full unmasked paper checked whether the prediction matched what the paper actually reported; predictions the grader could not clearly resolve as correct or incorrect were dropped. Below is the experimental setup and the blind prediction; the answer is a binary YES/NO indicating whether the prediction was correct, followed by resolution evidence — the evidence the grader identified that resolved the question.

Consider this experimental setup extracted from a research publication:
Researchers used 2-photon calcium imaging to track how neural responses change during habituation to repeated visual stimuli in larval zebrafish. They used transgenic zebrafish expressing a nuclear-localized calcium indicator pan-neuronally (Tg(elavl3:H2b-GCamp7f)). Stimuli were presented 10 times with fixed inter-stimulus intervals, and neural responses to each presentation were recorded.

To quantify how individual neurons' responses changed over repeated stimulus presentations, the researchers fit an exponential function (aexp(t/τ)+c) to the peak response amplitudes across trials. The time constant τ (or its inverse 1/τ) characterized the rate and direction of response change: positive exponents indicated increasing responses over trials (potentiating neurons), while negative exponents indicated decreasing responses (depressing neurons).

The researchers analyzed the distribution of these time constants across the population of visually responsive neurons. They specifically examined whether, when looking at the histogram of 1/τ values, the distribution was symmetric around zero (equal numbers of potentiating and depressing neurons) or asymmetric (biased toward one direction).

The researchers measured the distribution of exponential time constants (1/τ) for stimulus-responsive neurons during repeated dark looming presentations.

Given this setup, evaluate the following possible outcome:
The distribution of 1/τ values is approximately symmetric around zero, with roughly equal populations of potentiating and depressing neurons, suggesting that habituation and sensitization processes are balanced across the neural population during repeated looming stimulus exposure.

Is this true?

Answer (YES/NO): NO